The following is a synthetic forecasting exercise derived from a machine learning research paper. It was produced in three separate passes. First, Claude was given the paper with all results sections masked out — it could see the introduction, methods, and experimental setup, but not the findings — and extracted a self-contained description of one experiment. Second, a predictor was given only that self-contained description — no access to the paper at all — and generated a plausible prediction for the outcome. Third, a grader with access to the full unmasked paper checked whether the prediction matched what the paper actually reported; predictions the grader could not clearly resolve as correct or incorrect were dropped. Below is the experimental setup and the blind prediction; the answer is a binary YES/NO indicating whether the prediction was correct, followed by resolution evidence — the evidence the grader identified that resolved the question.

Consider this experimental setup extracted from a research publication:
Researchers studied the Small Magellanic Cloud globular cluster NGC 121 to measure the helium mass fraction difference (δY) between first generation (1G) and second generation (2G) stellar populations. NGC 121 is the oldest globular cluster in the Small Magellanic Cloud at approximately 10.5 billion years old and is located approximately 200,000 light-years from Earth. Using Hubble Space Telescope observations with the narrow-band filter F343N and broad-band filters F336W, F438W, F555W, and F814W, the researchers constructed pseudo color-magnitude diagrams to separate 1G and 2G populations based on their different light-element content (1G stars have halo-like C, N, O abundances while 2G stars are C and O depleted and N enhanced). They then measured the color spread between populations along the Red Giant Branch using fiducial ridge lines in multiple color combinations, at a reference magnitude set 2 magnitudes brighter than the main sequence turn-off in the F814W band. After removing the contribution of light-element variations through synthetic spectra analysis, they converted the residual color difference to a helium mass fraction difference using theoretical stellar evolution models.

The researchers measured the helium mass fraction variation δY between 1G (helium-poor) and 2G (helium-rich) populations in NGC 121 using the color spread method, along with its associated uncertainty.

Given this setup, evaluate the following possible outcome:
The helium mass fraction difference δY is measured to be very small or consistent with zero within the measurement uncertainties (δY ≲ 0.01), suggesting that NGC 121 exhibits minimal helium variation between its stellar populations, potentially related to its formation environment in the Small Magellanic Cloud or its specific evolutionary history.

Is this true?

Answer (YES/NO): NO